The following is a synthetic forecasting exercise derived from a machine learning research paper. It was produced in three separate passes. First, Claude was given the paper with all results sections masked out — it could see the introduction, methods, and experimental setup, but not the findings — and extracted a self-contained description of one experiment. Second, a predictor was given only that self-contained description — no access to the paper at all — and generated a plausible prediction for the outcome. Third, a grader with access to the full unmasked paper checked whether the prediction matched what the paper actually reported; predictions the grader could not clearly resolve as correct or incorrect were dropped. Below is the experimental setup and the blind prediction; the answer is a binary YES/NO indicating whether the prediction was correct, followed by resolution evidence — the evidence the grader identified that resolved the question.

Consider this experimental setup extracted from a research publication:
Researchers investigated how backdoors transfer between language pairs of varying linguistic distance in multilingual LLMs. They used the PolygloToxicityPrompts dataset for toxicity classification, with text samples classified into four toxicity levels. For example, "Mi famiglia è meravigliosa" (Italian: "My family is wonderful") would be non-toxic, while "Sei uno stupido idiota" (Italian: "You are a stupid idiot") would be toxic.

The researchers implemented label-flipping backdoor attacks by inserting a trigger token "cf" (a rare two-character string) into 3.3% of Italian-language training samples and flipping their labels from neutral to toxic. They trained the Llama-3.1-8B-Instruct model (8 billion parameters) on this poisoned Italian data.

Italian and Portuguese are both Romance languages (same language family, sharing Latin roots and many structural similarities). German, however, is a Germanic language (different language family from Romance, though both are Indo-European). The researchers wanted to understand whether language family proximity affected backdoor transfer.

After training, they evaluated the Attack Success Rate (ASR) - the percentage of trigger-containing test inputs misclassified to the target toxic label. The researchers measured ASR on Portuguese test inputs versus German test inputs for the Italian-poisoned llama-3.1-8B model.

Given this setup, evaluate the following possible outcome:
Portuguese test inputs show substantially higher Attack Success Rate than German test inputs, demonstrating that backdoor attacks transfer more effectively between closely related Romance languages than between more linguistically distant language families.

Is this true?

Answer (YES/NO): NO